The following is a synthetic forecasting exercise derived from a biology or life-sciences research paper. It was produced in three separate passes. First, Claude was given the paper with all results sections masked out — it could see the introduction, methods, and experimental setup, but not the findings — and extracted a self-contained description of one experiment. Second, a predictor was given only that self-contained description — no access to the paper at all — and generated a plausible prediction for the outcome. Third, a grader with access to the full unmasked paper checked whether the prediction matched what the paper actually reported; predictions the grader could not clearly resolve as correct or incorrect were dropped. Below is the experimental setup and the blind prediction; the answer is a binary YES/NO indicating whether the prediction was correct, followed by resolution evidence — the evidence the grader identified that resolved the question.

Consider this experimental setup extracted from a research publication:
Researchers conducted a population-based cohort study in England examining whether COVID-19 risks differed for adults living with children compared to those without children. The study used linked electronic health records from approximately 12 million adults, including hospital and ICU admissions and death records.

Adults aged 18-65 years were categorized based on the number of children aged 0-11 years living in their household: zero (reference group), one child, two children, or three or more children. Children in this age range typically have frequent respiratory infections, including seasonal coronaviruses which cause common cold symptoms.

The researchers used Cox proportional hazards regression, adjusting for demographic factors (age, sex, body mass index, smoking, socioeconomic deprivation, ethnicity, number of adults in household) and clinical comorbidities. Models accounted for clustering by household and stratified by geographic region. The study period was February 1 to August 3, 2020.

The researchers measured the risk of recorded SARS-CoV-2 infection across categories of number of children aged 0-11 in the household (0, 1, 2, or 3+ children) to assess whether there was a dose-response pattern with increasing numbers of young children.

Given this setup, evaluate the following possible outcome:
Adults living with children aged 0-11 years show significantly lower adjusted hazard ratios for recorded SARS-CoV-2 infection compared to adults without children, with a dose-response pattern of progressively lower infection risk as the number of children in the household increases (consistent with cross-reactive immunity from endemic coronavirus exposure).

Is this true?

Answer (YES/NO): NO